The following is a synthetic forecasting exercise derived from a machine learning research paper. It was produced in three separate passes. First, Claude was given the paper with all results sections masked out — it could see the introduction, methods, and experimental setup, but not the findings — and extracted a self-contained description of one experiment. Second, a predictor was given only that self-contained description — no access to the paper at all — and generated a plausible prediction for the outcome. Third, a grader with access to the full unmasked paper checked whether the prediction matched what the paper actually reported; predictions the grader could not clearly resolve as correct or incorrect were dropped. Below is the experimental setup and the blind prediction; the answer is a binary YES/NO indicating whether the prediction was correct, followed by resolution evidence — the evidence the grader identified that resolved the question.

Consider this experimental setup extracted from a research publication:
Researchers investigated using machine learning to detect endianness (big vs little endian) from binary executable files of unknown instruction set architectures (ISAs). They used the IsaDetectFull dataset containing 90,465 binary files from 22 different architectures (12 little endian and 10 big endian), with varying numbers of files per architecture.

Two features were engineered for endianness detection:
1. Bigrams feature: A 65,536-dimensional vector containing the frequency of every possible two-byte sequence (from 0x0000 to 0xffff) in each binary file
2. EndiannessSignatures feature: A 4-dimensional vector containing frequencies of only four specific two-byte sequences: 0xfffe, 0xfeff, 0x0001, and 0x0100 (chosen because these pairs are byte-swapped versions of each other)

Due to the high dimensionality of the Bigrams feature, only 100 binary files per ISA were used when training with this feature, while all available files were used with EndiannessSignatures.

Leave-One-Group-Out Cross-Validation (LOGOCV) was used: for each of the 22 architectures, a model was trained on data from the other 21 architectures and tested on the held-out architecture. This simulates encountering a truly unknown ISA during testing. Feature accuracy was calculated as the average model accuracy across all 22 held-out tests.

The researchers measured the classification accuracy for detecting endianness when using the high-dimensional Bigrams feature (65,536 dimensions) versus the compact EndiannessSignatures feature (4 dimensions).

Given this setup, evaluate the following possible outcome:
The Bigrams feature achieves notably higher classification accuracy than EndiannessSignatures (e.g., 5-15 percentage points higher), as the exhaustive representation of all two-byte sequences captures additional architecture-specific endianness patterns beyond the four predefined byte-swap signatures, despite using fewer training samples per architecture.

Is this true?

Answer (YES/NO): NO